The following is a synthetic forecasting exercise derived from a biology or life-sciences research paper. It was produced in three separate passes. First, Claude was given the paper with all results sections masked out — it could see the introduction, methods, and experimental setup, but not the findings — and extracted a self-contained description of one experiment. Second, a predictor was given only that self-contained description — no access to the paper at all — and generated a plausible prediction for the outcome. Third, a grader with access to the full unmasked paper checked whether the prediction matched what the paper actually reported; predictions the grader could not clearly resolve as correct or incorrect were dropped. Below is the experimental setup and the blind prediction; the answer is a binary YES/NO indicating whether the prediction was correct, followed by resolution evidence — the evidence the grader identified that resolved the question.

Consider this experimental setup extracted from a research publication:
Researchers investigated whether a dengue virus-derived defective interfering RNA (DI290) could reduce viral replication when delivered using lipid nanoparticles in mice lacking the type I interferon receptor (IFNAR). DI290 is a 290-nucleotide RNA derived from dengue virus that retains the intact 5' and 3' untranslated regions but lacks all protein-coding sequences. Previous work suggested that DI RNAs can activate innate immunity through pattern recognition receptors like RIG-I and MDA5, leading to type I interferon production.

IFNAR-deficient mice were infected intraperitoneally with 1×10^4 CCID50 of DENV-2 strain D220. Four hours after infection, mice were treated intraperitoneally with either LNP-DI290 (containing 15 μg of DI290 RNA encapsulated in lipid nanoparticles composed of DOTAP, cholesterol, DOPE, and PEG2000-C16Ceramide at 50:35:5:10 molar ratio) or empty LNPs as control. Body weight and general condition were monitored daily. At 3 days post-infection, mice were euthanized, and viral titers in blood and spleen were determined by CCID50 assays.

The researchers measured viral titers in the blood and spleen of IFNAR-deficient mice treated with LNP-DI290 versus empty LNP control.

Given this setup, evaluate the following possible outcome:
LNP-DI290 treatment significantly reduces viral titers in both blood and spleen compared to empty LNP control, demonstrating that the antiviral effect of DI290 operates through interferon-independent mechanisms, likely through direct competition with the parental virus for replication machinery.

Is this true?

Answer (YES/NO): NO